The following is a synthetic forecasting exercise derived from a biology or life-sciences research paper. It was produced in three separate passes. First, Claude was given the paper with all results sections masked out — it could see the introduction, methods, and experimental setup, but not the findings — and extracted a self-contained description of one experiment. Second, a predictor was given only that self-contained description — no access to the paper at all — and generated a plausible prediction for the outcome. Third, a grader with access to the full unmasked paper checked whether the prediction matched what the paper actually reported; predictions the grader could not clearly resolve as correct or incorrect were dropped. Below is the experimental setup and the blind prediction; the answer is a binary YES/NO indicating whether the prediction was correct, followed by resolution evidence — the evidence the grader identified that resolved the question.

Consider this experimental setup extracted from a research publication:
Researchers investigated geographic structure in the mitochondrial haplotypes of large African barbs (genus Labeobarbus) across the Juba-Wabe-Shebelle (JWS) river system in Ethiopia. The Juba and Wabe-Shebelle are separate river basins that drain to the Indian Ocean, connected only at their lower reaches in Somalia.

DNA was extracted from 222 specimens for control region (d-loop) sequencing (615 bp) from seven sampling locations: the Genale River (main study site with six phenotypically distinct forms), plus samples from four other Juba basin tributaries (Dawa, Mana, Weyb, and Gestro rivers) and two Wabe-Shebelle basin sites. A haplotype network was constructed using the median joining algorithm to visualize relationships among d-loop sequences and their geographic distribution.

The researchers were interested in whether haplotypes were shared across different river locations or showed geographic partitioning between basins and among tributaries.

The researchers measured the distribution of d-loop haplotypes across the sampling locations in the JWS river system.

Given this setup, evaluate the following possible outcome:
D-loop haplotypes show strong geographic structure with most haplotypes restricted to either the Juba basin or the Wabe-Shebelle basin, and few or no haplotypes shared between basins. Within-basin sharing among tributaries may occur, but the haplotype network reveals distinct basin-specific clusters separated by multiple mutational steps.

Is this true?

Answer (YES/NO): NO